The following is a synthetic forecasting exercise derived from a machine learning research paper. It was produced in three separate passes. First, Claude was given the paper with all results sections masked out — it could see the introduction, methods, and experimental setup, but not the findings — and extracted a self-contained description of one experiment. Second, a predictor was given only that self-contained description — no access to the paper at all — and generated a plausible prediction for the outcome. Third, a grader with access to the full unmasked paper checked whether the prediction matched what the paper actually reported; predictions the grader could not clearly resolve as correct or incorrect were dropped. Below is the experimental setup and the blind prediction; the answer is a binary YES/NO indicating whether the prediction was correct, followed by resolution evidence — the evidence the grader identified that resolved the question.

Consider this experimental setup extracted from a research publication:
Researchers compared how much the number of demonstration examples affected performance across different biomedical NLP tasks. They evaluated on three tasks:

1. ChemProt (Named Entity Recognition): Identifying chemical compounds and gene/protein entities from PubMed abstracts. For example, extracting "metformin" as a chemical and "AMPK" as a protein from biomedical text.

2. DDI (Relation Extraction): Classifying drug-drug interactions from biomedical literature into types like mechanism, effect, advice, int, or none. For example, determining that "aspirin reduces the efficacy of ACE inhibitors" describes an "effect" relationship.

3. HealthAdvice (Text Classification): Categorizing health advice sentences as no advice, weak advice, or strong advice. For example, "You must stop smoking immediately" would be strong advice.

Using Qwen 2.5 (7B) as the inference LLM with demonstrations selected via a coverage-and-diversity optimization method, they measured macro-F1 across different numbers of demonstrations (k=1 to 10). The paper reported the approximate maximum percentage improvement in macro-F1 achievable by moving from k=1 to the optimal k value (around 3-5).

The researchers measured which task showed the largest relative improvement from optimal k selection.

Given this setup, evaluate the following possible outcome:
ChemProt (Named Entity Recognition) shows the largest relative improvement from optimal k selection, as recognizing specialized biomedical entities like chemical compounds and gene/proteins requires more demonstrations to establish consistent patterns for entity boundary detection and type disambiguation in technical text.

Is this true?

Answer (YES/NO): NO